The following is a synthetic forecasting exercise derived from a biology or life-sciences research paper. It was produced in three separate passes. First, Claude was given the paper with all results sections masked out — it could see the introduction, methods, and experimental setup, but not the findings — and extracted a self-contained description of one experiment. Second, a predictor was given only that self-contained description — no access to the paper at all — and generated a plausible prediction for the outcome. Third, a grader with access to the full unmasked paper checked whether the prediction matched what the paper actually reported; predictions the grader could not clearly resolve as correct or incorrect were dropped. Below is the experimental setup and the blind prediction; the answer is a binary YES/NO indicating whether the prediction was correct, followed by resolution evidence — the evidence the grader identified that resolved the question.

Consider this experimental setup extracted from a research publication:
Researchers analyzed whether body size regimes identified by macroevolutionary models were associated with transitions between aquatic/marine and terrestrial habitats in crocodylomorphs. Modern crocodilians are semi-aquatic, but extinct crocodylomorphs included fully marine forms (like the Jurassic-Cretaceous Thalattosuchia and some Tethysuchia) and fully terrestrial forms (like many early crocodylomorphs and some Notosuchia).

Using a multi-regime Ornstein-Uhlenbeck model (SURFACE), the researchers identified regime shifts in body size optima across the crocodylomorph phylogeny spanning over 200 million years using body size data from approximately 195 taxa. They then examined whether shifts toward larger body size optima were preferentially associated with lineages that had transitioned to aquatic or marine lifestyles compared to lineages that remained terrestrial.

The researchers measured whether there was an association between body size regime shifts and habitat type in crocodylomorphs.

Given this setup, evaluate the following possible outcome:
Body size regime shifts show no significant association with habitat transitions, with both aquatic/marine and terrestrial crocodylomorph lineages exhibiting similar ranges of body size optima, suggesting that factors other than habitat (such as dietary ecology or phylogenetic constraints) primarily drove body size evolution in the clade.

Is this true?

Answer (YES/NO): NO